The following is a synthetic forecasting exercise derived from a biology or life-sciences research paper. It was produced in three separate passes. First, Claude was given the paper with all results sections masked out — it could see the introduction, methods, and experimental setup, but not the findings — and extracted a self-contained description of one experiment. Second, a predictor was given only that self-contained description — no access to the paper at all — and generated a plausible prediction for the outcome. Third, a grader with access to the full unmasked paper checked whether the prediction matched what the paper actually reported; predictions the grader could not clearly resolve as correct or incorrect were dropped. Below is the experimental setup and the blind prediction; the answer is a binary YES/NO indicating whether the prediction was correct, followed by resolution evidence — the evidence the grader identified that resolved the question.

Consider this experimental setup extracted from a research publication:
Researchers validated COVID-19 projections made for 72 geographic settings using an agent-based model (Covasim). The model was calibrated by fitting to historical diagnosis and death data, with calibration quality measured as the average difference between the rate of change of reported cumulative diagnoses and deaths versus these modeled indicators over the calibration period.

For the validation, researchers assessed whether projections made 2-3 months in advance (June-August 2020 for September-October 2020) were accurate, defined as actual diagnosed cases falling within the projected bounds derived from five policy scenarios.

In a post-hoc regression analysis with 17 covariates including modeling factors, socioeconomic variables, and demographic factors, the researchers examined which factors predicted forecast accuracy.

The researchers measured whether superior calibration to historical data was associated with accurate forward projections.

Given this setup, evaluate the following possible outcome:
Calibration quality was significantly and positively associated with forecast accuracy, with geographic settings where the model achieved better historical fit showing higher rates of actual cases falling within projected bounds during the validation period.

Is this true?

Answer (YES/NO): NO